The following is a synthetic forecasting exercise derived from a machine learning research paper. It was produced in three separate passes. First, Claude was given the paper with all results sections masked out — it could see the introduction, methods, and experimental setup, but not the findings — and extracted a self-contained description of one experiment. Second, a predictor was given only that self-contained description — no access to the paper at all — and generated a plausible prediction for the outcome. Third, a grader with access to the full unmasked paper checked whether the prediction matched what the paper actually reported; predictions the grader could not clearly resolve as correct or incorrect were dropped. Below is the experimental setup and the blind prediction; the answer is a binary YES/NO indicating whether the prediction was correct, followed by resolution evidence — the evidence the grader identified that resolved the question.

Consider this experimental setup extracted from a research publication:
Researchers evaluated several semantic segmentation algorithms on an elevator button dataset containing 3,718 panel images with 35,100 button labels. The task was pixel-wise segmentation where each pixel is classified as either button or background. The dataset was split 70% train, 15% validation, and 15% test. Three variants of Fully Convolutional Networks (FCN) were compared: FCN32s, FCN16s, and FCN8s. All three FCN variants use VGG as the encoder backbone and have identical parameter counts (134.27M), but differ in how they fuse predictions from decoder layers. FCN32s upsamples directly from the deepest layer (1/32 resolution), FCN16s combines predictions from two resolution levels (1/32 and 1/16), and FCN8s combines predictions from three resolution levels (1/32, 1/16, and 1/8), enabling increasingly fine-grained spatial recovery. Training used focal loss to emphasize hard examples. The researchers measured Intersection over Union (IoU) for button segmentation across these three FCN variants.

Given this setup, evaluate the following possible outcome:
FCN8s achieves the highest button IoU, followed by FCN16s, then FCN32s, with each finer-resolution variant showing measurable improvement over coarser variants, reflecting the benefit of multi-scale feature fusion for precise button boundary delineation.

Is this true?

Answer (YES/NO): YES